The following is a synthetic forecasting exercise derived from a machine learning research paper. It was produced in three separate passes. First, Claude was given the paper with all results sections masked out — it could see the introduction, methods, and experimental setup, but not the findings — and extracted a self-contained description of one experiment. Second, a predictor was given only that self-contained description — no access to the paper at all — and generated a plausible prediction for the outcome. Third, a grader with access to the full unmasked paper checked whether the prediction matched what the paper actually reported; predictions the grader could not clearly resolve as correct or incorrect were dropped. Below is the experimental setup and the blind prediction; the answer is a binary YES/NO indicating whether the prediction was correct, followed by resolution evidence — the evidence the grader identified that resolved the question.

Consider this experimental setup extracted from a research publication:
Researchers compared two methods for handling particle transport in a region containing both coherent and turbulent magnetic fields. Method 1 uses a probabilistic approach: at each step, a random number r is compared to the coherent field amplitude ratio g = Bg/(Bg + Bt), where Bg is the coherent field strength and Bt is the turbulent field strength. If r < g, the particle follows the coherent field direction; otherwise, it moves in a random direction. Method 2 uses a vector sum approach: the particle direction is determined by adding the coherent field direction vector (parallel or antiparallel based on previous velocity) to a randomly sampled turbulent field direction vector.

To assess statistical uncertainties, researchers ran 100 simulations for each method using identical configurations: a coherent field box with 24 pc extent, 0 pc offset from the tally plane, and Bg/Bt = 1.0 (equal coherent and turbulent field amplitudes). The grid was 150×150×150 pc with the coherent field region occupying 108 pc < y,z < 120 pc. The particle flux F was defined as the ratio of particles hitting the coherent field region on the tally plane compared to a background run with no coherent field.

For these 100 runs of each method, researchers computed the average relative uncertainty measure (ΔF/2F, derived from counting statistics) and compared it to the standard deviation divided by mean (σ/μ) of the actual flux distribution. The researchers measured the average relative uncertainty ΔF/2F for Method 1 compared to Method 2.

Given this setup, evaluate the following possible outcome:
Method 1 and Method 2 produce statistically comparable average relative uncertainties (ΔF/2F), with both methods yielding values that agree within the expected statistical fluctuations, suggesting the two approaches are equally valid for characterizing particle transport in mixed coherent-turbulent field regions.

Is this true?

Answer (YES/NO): NO